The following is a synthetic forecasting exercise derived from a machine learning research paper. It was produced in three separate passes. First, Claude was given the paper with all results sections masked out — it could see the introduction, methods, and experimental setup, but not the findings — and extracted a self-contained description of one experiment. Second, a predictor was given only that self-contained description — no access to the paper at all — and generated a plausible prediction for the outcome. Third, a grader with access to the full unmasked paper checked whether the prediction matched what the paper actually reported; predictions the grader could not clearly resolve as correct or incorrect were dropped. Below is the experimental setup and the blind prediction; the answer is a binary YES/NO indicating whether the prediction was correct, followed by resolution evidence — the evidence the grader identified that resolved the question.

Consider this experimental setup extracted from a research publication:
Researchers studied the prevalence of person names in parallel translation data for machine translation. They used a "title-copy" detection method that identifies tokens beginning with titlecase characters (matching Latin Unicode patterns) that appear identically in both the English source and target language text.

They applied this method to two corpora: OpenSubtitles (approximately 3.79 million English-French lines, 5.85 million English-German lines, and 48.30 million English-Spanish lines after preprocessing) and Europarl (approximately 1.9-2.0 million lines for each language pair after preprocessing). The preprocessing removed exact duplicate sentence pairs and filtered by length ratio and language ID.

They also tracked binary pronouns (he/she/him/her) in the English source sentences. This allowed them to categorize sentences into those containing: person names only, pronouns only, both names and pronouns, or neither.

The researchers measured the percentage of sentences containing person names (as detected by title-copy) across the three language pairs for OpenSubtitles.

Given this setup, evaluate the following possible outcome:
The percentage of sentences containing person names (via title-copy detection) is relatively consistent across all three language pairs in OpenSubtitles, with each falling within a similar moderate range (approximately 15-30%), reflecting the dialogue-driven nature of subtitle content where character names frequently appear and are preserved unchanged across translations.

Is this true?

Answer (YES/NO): NO